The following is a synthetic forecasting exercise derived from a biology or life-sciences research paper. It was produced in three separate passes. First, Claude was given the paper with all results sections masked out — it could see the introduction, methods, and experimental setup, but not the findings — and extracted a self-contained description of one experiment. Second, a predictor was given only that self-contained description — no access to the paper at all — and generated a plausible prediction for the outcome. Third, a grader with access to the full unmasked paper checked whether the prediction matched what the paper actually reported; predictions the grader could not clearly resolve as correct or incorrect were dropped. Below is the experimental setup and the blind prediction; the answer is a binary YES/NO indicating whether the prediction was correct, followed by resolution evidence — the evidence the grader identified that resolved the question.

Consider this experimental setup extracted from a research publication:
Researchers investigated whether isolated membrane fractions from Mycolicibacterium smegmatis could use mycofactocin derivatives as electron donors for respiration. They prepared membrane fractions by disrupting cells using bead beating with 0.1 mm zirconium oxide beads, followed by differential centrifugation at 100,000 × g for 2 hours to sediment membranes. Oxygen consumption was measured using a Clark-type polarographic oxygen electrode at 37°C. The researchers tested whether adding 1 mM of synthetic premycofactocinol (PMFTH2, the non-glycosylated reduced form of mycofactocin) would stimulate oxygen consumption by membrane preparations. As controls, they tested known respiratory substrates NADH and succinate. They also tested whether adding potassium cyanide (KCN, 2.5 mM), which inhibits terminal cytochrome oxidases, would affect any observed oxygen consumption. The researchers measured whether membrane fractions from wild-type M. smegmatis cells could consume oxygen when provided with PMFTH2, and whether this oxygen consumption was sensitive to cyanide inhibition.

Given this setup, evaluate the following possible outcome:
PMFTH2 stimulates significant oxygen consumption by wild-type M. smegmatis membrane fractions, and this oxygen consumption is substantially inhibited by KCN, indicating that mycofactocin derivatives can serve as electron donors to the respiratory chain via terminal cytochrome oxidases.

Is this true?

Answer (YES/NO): YES